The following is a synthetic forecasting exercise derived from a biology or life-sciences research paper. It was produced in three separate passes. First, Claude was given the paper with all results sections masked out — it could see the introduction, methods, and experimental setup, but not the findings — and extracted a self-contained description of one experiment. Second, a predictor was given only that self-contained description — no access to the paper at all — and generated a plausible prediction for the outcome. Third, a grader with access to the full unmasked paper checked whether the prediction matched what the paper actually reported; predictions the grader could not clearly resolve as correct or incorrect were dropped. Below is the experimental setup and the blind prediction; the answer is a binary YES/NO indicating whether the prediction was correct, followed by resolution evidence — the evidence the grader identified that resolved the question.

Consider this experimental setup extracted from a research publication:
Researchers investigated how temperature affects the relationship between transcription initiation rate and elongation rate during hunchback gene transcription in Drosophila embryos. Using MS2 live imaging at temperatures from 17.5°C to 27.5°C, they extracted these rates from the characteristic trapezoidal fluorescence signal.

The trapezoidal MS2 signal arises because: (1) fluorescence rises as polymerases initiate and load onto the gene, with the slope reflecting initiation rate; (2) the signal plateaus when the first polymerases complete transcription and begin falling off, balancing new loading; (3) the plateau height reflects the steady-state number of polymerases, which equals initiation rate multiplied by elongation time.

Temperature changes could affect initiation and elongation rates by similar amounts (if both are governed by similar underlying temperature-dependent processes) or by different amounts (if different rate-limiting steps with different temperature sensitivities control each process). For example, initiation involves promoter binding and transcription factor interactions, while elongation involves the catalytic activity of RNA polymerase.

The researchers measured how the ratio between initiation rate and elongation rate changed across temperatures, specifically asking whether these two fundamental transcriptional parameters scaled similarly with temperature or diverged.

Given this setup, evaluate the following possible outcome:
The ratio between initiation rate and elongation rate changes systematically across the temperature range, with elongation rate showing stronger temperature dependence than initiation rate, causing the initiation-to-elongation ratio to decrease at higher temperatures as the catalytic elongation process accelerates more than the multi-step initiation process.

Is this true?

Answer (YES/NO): NO